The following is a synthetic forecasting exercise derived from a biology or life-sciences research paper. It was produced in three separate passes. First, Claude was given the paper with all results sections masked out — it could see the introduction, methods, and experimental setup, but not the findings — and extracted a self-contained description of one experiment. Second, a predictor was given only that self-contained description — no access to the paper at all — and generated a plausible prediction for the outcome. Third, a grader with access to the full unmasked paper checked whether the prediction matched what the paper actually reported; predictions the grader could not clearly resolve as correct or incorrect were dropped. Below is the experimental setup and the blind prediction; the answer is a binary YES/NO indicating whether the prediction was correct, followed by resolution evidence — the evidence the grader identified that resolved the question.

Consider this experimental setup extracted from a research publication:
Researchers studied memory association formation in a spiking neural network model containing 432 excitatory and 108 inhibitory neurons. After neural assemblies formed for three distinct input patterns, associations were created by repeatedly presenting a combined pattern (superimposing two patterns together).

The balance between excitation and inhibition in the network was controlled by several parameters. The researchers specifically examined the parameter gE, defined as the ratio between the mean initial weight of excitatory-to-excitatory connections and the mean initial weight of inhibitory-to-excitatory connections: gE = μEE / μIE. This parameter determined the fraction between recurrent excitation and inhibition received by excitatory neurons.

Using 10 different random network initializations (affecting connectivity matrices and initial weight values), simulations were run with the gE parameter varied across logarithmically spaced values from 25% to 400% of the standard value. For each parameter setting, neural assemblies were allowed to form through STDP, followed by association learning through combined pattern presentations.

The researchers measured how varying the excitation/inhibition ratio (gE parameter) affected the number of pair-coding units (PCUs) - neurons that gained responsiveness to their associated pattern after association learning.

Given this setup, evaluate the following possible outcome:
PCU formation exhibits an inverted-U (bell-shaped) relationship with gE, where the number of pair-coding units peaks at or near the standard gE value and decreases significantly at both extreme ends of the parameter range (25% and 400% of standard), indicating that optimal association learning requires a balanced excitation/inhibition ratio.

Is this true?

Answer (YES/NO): NO